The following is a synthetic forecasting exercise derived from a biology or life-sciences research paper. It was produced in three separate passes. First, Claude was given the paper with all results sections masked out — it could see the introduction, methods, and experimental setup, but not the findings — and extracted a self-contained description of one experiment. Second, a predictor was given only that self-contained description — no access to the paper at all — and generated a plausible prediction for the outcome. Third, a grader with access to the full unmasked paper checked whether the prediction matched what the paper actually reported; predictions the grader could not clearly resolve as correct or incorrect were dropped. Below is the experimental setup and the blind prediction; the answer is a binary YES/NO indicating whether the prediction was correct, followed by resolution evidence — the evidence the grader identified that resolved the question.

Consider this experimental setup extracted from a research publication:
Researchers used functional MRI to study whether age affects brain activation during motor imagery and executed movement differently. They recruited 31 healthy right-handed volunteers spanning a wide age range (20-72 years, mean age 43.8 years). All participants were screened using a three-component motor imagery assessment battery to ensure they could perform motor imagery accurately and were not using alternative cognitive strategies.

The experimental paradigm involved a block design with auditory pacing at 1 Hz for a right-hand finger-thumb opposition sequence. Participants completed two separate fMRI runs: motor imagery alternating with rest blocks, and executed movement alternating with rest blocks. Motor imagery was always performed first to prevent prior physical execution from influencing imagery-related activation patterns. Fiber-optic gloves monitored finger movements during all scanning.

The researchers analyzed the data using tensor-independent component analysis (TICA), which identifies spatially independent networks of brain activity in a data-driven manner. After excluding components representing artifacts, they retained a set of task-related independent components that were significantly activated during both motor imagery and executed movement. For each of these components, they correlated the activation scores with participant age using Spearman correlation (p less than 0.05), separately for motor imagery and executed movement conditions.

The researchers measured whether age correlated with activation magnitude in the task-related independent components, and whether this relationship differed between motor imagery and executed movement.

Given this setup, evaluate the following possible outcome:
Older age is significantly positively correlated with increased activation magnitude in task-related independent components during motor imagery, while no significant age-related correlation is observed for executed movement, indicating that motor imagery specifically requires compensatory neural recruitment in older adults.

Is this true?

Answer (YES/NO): NO